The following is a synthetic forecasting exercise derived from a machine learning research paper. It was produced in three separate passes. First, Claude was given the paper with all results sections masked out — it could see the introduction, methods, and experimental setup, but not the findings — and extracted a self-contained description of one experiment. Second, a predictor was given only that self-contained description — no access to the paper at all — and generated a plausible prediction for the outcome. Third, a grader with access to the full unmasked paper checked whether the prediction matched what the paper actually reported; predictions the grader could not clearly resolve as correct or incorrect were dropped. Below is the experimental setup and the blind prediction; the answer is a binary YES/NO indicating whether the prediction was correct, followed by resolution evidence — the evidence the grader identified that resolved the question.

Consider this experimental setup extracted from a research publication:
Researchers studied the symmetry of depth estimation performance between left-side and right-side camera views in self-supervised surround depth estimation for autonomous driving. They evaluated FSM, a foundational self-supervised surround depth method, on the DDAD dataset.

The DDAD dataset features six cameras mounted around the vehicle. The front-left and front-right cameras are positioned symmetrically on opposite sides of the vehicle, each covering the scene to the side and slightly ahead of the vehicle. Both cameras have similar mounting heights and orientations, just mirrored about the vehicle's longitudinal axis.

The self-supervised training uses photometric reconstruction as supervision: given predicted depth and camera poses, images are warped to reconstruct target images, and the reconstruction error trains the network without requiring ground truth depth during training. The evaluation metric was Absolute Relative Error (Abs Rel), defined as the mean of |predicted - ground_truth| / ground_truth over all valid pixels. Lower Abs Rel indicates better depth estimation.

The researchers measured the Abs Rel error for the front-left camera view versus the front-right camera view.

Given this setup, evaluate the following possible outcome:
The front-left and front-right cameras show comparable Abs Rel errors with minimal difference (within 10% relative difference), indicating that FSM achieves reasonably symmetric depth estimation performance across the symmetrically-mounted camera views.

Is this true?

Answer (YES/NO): NO